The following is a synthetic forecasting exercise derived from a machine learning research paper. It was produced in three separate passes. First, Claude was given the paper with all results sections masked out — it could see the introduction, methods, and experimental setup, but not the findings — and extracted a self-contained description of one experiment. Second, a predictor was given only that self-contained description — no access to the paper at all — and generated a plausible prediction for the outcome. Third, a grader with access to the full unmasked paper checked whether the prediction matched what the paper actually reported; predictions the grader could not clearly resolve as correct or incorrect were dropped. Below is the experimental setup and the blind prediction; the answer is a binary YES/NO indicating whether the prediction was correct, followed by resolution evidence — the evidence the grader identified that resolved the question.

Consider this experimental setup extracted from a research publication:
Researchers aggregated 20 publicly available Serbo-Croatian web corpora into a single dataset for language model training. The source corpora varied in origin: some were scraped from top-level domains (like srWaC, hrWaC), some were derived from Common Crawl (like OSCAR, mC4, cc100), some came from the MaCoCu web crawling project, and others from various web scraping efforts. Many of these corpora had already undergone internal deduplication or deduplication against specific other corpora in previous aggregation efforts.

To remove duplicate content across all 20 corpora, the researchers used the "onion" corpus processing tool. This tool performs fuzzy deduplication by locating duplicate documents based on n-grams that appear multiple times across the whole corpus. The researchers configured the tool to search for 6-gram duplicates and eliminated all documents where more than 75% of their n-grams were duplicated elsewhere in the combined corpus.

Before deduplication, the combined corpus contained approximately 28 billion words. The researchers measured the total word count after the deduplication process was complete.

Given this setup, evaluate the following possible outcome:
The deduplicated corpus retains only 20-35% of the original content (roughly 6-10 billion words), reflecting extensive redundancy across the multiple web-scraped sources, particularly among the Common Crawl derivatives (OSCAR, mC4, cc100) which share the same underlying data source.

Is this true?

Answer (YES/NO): NO